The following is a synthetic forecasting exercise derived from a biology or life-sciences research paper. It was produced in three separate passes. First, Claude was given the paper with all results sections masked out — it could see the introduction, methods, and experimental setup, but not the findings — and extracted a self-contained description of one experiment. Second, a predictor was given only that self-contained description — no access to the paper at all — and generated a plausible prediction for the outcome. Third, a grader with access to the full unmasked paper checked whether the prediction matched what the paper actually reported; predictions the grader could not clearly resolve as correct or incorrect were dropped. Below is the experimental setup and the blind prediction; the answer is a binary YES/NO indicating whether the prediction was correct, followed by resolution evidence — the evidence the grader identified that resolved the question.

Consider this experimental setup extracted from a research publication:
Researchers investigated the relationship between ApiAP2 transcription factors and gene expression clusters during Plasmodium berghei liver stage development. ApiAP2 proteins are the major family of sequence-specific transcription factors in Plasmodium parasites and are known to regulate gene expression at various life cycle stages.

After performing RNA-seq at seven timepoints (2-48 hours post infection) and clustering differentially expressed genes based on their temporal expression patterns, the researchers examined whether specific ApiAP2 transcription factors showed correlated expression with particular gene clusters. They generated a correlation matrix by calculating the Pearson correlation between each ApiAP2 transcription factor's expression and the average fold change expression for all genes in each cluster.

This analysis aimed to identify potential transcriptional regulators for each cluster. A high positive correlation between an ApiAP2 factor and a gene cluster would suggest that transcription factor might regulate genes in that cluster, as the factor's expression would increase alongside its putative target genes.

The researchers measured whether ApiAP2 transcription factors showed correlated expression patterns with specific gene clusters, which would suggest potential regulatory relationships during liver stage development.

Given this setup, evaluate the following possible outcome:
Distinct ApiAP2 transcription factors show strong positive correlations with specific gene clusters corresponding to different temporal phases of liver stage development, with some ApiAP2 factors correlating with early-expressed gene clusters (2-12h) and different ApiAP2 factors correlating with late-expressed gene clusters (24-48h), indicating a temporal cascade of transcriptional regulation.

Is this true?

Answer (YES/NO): NO